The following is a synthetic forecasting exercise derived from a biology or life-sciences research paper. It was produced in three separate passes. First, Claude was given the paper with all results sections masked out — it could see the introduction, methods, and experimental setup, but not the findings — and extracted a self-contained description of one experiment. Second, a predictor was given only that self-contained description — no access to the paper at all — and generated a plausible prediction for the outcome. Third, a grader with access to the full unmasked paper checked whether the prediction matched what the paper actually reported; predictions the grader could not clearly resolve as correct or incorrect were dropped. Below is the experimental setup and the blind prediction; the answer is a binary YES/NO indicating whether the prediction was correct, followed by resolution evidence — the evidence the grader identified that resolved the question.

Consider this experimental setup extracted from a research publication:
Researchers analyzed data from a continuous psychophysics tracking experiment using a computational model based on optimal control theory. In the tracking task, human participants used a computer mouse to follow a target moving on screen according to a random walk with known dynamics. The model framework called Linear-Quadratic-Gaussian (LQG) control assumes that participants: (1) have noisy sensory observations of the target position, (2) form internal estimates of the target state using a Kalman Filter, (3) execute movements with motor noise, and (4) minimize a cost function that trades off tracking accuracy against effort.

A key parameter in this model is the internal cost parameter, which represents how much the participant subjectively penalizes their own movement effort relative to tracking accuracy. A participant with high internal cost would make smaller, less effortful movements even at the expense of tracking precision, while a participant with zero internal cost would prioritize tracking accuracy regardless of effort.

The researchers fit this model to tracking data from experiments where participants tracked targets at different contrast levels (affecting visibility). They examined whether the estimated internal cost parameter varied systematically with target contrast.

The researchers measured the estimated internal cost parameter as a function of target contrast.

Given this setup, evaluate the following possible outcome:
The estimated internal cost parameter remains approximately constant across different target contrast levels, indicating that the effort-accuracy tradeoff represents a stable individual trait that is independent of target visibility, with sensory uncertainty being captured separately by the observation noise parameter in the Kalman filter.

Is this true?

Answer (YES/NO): YES